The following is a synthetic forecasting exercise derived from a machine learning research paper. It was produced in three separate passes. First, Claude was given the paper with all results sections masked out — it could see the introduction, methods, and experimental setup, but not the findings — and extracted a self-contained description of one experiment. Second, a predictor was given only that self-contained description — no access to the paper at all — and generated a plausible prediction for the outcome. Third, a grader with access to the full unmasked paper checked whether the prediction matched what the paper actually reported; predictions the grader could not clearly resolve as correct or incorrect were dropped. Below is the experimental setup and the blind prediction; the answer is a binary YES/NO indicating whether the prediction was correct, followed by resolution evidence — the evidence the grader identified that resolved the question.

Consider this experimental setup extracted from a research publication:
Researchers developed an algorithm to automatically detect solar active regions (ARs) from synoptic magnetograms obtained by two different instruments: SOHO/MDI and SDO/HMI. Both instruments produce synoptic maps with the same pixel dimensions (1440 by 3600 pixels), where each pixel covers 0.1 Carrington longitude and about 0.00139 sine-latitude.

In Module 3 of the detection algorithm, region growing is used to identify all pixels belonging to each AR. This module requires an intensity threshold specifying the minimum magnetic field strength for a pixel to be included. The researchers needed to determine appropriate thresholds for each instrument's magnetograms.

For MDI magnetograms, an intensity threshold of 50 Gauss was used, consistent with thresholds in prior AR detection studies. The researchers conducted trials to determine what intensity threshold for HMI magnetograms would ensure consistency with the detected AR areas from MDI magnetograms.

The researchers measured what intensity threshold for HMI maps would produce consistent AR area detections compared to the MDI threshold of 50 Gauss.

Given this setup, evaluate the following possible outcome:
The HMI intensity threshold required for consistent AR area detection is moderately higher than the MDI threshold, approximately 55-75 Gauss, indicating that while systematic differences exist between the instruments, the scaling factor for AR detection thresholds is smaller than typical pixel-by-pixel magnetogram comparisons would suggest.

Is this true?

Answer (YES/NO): NO